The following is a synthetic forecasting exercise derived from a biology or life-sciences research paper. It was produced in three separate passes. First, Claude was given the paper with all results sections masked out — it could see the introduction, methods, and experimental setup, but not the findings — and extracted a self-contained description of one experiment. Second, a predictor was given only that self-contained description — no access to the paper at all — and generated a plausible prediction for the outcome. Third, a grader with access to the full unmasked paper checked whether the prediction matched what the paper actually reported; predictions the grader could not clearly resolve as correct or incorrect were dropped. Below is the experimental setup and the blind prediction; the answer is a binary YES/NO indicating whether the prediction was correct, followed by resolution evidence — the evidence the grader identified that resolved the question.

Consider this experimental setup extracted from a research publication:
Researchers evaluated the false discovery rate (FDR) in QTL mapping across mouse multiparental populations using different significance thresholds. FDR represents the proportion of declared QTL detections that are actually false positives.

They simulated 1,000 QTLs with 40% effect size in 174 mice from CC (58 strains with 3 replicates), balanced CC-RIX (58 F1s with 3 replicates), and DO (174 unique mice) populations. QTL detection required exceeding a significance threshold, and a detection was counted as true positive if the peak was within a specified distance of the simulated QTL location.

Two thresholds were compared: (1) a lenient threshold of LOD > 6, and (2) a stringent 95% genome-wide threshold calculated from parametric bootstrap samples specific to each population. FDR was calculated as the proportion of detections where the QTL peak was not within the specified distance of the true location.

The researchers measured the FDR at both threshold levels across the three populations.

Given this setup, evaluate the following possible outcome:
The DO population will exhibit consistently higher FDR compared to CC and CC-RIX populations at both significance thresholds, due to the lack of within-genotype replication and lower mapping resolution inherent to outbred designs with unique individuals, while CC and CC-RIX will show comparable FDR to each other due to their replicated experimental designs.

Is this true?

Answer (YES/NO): NO